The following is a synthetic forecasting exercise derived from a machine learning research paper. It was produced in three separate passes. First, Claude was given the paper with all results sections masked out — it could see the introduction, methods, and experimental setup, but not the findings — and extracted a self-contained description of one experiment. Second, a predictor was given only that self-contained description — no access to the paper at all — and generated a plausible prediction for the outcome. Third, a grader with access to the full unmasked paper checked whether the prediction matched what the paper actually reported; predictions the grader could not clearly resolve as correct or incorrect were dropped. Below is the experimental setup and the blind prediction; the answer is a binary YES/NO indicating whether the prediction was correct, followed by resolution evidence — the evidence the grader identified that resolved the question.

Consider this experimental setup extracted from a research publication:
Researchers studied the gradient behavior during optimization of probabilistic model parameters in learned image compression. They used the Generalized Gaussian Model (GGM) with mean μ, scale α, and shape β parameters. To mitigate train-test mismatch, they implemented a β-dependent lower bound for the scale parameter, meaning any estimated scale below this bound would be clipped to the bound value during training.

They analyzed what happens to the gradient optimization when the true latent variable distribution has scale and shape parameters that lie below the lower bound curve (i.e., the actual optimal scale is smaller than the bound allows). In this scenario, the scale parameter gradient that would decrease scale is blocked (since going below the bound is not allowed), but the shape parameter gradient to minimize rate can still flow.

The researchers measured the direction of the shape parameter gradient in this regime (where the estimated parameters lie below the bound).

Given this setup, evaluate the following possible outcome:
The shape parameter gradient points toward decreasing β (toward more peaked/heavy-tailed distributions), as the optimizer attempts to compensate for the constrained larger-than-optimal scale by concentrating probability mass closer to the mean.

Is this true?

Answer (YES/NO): NO